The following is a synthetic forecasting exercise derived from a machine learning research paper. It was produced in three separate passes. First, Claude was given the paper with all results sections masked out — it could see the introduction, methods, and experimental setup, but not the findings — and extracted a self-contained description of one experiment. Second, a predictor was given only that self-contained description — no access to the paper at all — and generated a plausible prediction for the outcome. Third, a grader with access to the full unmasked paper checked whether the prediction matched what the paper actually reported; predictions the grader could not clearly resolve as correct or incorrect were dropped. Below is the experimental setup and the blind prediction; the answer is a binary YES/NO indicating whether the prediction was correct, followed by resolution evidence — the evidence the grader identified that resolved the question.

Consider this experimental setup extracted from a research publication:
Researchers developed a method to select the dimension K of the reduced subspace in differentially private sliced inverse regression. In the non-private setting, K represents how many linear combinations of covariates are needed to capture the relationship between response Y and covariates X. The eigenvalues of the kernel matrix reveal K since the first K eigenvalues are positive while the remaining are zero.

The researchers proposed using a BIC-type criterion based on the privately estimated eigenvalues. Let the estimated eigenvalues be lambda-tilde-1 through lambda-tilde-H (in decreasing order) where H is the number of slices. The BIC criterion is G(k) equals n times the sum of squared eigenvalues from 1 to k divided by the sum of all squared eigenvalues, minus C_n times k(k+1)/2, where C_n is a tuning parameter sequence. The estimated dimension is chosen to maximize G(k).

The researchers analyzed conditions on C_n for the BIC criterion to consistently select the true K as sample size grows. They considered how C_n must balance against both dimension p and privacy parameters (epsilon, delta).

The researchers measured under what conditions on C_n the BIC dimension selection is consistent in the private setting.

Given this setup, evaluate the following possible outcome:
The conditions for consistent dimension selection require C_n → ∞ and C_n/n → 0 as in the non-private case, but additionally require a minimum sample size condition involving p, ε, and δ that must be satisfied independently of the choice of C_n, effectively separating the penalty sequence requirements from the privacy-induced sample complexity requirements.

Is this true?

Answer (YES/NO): NO